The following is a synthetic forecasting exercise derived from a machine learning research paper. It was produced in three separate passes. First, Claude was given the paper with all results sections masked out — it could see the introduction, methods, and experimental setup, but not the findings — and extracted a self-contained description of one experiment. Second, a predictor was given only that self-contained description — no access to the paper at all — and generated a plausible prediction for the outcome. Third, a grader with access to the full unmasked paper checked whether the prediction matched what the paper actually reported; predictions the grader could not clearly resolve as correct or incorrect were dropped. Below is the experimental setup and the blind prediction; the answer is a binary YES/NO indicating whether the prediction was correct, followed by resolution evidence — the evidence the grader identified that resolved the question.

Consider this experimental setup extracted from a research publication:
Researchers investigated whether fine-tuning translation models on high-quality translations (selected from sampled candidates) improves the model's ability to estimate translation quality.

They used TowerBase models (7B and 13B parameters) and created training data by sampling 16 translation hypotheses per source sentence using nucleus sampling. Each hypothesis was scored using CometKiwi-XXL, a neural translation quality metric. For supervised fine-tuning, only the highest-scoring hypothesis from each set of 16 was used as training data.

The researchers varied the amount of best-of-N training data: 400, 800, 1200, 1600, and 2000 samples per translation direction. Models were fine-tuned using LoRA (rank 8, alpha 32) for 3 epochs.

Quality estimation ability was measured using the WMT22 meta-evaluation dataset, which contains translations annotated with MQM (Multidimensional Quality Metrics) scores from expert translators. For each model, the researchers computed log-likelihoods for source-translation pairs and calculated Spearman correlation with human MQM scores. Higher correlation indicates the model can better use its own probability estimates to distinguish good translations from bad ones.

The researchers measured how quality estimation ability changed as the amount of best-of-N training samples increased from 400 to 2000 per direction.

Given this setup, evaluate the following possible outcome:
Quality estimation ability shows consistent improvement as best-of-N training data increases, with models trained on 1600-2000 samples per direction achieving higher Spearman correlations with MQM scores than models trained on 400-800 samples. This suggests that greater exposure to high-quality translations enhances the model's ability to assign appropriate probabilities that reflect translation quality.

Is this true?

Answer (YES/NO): YES